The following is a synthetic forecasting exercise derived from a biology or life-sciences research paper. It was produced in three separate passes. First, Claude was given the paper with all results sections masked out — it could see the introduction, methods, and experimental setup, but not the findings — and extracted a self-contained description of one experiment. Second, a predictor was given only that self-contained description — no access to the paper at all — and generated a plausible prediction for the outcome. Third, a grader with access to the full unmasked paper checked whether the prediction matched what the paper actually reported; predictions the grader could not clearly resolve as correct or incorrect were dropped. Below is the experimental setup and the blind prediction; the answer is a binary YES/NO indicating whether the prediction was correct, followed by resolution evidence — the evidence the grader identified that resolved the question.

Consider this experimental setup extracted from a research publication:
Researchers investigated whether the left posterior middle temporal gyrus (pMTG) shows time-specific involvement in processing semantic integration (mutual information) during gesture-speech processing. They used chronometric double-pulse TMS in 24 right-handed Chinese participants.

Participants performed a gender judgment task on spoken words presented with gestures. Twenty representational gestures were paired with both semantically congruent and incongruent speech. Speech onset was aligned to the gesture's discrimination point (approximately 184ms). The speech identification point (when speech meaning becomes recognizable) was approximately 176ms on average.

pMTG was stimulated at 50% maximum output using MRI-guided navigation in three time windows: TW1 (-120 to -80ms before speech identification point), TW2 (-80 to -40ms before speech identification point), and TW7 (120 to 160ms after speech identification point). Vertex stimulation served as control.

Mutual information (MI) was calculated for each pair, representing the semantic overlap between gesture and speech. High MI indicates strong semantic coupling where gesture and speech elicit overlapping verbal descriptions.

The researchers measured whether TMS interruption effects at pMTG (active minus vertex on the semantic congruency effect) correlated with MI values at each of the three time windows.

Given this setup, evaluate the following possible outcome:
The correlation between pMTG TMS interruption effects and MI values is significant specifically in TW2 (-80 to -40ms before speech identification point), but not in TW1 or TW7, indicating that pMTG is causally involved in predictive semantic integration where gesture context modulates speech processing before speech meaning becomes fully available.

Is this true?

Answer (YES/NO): NO